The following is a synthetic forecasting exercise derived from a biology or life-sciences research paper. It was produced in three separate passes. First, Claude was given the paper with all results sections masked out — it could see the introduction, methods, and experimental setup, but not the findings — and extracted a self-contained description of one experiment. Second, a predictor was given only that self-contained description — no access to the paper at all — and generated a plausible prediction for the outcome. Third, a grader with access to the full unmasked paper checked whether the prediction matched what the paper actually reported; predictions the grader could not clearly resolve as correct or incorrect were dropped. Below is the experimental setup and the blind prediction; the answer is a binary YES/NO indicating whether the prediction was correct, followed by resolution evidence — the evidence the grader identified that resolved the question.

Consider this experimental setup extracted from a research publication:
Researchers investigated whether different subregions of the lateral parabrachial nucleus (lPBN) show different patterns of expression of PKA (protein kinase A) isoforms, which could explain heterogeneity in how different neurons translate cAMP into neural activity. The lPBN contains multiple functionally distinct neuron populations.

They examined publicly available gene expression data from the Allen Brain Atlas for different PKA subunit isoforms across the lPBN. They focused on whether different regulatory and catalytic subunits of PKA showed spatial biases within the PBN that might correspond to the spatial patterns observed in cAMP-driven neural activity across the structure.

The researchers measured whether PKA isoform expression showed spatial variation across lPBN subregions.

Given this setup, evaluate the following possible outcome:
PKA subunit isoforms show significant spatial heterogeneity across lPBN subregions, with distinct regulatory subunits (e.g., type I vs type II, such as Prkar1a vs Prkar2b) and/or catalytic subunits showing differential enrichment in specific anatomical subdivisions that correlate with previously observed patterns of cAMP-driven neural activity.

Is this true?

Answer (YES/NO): YES